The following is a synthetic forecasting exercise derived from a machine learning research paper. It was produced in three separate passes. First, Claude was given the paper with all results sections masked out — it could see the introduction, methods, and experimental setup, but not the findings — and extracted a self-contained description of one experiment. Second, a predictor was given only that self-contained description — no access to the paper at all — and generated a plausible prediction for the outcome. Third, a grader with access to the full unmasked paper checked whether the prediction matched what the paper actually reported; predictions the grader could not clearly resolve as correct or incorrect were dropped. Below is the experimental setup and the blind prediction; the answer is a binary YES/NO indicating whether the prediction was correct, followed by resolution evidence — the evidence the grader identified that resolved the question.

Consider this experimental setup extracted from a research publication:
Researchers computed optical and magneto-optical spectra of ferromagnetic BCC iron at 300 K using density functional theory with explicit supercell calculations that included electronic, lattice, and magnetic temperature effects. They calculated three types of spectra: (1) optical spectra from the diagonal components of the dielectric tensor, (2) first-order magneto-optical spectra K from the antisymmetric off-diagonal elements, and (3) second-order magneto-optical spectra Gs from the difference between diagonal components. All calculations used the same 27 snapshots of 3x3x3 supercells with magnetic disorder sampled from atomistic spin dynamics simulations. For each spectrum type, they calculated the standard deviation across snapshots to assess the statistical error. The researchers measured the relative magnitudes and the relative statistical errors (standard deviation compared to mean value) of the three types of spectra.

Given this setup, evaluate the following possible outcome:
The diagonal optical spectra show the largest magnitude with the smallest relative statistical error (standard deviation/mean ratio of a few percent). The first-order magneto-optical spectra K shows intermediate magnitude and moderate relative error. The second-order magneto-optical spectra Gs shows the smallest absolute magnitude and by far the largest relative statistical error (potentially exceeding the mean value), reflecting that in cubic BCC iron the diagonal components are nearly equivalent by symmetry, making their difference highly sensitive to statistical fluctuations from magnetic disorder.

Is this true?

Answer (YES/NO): YES